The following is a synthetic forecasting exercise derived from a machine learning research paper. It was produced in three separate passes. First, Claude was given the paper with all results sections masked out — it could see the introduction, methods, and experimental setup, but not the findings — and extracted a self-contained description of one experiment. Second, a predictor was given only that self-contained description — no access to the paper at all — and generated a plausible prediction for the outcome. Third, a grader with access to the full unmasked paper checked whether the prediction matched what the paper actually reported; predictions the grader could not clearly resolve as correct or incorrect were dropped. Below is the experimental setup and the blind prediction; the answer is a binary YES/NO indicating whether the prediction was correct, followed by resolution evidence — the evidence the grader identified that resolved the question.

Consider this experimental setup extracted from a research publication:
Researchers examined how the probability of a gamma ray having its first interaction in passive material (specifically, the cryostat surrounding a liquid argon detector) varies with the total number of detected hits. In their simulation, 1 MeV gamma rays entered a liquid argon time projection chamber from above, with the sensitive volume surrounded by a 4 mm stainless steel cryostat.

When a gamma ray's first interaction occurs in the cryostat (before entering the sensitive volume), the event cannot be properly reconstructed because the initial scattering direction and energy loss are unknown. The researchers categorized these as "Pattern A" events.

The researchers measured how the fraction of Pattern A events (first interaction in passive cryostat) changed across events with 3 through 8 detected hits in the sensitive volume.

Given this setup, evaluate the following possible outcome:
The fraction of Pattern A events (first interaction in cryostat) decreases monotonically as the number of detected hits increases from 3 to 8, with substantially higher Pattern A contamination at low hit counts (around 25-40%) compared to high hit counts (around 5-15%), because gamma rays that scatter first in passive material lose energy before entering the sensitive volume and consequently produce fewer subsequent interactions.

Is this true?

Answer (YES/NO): NO